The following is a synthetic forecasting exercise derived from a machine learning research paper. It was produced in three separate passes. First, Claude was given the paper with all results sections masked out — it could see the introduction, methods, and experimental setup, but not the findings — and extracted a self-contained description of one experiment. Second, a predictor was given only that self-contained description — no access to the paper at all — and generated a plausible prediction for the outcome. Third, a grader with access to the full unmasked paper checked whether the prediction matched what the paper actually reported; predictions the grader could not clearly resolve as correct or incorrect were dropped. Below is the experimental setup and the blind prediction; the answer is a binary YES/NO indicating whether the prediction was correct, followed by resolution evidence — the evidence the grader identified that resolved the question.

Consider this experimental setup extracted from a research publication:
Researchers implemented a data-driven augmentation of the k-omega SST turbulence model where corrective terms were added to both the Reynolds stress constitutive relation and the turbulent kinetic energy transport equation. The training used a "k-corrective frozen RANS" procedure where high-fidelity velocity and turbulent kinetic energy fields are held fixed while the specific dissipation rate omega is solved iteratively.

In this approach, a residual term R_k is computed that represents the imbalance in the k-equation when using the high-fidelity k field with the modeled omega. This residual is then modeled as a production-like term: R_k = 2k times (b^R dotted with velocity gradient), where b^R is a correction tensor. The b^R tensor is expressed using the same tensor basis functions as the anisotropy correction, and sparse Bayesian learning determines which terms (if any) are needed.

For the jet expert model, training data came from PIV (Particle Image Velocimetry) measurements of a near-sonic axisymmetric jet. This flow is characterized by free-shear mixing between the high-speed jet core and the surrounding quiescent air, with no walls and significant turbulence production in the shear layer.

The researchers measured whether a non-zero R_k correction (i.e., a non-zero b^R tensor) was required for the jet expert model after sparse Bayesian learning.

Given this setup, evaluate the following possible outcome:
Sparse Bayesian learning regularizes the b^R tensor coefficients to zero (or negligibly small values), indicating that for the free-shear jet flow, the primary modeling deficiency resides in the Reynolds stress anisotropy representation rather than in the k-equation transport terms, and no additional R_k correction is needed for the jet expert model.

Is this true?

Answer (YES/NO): YES